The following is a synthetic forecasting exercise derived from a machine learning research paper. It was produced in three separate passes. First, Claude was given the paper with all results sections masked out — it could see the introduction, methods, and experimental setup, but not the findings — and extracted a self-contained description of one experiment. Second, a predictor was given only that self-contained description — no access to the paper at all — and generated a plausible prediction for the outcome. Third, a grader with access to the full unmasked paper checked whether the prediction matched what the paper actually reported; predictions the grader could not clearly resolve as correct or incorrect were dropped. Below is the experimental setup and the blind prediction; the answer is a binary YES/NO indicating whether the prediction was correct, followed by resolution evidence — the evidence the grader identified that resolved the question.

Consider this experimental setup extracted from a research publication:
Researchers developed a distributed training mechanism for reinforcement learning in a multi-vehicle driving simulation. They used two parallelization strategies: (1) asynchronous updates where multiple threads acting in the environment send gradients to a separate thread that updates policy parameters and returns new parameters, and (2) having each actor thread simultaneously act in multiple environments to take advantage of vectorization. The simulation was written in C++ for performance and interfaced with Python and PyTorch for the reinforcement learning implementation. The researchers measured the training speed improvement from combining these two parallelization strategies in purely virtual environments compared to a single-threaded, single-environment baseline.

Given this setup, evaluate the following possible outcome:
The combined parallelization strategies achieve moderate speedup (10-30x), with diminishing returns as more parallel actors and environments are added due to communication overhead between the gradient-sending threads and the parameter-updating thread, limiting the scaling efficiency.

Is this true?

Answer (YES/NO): YES